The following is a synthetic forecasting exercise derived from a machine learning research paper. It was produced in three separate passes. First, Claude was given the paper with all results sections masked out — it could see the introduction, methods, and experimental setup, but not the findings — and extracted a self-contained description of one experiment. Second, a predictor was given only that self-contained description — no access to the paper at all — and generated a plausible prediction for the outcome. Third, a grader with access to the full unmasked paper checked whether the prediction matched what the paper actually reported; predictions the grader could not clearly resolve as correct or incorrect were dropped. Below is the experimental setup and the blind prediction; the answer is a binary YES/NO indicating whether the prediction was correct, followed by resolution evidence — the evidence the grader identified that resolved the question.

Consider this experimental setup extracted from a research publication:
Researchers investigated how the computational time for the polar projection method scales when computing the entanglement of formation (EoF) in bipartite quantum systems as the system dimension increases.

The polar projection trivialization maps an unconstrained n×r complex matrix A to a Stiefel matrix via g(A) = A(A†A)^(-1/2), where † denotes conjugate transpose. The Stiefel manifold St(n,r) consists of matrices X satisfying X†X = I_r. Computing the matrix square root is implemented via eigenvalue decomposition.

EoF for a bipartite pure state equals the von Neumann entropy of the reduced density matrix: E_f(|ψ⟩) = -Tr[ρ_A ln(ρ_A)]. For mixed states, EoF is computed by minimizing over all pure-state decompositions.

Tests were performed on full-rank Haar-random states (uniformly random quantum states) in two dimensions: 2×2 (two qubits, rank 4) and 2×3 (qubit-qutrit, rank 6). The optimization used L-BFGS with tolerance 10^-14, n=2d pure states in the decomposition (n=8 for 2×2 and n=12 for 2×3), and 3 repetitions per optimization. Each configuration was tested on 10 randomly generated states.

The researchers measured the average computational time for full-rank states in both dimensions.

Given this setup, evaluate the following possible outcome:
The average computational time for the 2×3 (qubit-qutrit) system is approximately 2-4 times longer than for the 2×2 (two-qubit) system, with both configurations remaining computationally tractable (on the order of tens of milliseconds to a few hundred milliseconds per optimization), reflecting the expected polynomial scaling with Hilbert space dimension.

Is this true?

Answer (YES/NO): NO